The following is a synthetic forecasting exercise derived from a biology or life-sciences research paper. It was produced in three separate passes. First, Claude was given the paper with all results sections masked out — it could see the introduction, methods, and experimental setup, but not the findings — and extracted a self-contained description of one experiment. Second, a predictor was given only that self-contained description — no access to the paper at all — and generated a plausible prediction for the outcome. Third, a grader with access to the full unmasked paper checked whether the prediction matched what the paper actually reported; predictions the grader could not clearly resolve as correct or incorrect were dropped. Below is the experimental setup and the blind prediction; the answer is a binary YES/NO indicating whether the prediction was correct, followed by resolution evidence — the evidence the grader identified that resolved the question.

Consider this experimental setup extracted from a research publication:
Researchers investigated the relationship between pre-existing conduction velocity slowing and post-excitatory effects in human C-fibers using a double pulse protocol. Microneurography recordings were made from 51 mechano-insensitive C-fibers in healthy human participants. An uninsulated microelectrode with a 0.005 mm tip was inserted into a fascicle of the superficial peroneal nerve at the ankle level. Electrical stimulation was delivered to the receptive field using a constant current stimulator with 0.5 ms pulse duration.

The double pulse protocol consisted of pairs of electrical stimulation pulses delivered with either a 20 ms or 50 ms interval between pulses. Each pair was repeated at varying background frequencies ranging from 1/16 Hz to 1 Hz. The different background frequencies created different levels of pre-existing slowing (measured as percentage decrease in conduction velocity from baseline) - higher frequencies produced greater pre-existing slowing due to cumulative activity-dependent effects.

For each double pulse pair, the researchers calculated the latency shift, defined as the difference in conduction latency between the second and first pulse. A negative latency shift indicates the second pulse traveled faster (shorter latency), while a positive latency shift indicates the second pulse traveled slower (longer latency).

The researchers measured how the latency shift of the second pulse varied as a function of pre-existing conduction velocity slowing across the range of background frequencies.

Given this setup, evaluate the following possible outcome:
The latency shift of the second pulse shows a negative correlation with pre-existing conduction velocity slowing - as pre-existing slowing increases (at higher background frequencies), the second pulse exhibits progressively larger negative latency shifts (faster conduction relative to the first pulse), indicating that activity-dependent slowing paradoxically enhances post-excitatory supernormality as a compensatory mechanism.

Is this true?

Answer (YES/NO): YES